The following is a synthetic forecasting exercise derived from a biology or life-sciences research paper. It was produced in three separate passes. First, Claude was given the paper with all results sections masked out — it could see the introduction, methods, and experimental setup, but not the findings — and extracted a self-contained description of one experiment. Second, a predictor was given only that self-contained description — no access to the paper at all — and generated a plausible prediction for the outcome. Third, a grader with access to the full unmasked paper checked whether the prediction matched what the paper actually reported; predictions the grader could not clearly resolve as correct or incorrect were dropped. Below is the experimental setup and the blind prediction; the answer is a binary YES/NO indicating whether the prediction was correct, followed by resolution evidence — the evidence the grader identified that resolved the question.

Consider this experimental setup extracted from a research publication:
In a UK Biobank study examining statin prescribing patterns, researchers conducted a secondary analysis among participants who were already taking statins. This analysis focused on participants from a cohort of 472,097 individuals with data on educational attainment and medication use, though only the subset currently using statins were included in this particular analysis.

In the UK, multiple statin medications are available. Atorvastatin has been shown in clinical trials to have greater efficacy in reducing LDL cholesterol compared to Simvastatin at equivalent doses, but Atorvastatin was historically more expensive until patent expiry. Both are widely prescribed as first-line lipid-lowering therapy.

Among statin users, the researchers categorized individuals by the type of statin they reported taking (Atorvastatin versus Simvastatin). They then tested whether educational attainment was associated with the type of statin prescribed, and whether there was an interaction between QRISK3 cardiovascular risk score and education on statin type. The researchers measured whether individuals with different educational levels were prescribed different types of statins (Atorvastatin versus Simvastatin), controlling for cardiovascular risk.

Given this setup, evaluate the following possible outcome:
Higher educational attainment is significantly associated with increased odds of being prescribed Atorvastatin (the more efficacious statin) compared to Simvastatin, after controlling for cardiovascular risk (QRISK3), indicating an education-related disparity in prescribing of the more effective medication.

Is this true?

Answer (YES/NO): NO